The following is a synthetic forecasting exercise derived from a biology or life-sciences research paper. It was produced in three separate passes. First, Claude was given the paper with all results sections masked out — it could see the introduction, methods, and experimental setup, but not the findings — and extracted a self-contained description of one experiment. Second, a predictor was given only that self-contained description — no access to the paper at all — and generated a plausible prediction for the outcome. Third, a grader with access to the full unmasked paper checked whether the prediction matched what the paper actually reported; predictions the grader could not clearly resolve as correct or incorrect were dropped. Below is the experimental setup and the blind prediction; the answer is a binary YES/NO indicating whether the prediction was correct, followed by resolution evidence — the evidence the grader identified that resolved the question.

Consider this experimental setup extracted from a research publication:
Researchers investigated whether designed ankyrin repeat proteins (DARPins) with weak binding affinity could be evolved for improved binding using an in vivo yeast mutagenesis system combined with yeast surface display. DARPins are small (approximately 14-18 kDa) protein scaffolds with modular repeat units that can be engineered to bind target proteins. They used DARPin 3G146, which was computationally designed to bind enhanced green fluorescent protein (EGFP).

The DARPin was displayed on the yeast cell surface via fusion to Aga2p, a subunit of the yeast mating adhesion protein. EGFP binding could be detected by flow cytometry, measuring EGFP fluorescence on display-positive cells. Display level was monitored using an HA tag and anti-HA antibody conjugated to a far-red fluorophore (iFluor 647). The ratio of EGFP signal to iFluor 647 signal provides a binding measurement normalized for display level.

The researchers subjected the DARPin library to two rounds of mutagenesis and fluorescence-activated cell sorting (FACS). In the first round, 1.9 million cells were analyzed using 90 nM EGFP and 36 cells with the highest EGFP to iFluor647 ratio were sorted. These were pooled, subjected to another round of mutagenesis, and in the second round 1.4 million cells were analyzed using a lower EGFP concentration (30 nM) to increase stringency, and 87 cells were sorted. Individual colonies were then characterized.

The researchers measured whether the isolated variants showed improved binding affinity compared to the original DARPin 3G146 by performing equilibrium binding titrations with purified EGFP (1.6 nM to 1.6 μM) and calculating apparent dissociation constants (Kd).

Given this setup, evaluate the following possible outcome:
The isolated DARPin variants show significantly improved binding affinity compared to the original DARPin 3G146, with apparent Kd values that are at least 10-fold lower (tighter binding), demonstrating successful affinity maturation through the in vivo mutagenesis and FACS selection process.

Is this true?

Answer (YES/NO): NO